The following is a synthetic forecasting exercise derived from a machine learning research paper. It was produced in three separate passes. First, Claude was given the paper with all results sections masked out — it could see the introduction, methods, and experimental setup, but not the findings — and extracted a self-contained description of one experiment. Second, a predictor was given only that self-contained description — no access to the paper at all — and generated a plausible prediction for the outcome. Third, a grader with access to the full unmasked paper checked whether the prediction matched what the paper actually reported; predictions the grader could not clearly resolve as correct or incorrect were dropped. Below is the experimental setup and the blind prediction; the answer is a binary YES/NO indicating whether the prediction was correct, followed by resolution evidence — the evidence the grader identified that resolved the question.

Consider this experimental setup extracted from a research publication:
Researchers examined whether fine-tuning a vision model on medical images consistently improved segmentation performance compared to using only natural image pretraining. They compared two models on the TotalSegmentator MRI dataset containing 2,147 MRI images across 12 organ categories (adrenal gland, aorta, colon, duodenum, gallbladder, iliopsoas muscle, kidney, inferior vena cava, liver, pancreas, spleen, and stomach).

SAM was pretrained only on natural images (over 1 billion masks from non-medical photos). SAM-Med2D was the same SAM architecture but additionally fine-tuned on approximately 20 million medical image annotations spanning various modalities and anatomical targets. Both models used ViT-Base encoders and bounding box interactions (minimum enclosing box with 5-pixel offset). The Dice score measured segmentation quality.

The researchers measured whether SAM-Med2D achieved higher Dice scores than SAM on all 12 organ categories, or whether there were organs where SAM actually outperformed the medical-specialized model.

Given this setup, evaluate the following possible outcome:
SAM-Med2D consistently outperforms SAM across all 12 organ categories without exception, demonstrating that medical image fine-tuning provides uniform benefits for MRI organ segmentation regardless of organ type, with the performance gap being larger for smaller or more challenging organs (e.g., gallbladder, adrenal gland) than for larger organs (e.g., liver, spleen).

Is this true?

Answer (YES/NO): NO